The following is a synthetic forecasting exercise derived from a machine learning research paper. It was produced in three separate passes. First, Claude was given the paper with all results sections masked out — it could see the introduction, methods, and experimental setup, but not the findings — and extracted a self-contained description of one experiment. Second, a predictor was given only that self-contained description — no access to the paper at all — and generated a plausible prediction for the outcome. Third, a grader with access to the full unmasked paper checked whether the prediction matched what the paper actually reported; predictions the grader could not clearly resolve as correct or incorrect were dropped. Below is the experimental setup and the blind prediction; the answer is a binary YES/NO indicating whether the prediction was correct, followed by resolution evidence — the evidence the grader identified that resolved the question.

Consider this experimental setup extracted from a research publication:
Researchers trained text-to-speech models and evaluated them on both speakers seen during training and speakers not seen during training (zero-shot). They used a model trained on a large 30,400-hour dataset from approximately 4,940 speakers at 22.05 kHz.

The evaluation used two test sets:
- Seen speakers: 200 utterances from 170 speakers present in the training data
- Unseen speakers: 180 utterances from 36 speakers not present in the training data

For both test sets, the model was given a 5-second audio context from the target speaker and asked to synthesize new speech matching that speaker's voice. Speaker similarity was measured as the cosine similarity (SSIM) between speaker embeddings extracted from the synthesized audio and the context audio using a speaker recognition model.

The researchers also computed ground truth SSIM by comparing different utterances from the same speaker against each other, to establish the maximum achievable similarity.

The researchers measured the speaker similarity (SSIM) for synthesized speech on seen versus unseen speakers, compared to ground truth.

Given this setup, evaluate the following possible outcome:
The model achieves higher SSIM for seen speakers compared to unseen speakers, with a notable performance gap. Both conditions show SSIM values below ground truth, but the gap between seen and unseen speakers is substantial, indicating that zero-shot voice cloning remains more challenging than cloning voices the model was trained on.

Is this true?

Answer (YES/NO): NO